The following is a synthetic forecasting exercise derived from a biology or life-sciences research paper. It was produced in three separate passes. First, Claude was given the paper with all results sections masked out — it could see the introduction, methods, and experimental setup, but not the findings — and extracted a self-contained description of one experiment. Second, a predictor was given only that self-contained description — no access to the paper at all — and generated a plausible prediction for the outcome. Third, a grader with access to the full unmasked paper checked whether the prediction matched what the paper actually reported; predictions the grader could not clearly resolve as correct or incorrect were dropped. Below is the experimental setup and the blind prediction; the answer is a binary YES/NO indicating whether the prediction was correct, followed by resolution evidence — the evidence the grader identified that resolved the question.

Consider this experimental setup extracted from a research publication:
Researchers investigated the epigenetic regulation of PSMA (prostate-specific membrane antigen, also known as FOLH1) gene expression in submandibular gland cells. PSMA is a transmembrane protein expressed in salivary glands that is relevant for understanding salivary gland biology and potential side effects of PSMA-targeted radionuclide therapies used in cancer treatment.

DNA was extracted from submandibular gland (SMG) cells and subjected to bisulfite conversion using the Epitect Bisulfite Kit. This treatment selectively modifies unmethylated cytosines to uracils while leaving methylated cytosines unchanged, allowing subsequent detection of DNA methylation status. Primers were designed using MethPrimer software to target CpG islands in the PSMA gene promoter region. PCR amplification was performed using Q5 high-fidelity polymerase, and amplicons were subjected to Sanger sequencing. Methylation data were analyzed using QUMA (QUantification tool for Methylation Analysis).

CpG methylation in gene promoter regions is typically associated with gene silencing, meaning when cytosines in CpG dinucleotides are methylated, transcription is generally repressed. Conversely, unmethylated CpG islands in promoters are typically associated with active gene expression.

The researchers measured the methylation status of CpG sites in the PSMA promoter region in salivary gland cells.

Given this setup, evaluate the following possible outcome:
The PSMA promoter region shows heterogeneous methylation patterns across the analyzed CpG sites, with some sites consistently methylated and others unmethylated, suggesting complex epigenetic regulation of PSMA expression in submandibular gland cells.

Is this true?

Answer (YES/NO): NO